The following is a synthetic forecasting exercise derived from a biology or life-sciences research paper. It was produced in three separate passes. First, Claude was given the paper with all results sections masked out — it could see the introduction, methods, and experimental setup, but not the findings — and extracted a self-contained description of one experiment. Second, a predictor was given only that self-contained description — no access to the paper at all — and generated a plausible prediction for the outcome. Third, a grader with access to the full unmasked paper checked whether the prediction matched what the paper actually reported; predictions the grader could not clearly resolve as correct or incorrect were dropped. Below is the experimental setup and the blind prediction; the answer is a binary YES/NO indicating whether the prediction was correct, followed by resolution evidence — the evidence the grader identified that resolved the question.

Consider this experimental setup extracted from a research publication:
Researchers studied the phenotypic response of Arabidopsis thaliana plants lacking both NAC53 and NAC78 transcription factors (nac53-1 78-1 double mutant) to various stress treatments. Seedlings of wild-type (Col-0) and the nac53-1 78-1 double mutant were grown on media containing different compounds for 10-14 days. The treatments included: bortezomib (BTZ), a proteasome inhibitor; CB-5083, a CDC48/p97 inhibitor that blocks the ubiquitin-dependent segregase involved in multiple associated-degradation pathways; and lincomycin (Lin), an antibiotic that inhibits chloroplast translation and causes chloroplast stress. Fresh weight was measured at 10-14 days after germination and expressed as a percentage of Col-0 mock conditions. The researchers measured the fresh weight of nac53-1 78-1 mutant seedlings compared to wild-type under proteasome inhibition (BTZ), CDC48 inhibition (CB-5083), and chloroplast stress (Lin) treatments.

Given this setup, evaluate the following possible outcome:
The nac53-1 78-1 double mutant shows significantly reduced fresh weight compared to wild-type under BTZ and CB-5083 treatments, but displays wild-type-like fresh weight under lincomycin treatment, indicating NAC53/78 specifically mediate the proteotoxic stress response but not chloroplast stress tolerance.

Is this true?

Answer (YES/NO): NO